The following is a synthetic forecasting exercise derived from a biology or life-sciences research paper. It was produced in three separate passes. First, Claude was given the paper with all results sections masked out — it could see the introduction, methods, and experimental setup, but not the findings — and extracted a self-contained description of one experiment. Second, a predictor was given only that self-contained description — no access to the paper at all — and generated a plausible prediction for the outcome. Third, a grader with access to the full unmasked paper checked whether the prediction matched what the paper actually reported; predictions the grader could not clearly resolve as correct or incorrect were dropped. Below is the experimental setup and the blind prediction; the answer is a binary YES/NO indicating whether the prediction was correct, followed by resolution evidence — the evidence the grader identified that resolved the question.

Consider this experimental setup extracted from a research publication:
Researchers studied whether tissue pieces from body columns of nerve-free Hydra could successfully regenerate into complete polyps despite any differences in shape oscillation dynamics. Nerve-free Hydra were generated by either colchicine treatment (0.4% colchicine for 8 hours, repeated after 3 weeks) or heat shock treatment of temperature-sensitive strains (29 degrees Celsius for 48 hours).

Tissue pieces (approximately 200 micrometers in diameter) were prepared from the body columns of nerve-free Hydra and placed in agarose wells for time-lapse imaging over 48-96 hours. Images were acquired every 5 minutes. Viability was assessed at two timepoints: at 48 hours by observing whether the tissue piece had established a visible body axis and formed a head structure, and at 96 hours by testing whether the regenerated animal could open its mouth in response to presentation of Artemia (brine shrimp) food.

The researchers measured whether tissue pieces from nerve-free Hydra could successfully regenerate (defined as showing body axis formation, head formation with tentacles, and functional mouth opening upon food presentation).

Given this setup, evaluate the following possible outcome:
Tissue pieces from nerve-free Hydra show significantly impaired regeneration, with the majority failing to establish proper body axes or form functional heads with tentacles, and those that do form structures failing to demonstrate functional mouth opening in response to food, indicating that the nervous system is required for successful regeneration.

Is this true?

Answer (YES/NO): NO